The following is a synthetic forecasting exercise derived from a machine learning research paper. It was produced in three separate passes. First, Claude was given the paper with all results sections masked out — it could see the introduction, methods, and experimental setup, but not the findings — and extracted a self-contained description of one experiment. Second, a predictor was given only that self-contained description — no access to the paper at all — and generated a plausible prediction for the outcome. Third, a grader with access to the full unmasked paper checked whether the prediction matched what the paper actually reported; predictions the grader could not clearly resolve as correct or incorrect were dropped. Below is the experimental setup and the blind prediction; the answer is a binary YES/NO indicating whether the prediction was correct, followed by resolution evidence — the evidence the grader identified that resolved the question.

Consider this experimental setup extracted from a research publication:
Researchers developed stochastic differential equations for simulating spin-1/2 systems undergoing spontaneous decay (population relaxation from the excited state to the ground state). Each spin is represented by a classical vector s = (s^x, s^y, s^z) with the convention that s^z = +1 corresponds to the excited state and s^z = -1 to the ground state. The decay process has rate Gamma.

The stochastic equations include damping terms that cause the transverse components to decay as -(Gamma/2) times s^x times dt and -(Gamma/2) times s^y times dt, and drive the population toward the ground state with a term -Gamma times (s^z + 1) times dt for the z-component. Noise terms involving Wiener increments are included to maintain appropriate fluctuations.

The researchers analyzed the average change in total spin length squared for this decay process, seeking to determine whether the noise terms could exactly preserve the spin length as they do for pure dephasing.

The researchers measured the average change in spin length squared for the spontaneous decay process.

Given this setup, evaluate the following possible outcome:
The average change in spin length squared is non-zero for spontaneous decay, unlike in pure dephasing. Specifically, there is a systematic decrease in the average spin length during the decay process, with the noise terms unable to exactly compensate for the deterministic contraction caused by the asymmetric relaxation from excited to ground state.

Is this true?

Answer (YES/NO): NO